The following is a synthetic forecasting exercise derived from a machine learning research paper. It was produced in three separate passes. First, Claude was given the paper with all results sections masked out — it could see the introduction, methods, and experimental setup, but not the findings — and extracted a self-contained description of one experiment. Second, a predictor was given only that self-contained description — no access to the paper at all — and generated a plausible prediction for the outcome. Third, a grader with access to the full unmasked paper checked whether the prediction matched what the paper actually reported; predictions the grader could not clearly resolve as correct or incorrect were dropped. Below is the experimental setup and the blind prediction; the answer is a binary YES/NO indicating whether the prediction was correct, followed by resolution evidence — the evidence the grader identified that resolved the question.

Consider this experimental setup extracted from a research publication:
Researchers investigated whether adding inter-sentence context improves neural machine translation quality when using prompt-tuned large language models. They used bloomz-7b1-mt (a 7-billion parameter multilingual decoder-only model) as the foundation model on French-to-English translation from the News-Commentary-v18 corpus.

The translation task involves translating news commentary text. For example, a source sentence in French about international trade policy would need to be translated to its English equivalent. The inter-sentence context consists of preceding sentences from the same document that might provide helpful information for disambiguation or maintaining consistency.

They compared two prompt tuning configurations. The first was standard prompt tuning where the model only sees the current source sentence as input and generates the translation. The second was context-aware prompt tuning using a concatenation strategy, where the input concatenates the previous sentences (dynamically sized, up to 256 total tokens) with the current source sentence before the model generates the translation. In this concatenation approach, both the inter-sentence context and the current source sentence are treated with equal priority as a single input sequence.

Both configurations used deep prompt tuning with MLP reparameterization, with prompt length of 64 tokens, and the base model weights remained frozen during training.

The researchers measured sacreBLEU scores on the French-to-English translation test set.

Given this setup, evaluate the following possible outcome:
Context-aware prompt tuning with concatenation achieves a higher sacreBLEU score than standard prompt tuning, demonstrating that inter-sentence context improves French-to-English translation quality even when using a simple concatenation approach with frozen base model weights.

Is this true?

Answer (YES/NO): NO